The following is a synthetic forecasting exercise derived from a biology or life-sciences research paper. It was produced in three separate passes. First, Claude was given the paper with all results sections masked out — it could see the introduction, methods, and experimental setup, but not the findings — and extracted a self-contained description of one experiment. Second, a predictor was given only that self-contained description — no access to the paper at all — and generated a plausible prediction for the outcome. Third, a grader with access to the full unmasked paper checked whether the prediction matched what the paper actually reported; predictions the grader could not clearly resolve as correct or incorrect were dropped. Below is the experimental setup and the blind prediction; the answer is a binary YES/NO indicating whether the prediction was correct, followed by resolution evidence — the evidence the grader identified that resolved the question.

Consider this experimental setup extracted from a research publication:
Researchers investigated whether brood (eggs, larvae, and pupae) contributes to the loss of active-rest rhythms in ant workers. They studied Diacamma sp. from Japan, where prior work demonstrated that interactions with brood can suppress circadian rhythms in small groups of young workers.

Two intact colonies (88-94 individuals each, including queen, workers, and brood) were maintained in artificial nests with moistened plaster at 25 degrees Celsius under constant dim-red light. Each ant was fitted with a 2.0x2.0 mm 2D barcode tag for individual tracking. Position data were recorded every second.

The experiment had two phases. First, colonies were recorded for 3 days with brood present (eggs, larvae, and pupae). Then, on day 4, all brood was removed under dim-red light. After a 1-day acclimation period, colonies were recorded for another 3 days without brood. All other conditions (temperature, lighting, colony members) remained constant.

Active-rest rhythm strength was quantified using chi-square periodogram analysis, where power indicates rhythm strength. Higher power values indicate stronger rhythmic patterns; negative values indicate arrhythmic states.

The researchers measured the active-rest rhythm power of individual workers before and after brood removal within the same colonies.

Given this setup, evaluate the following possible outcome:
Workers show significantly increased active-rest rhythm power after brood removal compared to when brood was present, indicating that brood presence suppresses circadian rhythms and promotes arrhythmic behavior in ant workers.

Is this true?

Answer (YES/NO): NO